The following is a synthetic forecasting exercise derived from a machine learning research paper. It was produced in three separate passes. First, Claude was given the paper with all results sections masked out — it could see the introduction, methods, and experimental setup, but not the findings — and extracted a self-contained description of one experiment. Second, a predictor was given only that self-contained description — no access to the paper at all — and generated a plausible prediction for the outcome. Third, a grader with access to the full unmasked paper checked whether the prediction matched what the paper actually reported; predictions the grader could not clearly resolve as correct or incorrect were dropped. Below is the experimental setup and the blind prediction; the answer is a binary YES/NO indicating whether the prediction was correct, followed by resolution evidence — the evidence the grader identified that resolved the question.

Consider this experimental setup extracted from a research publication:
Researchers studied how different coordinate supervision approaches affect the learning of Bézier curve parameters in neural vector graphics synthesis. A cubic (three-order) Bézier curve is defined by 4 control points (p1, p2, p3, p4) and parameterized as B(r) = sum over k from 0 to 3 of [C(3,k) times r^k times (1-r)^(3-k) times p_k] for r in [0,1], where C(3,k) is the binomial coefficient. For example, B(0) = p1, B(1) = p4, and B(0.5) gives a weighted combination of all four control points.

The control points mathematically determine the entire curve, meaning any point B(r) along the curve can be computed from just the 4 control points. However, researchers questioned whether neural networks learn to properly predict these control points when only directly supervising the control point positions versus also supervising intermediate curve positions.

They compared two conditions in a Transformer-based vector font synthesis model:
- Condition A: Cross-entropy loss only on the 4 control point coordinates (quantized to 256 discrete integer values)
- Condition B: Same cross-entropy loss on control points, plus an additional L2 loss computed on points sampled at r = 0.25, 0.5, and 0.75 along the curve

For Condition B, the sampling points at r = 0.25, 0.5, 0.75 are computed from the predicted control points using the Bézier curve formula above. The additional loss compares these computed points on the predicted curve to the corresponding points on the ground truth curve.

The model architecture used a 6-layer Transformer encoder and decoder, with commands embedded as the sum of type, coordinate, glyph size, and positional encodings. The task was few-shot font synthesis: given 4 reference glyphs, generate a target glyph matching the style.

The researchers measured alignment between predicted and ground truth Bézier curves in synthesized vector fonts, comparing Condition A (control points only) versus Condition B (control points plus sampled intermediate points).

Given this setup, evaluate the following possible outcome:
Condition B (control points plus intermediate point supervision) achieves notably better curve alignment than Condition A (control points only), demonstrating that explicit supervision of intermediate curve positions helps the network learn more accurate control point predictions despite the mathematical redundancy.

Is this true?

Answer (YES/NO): YES